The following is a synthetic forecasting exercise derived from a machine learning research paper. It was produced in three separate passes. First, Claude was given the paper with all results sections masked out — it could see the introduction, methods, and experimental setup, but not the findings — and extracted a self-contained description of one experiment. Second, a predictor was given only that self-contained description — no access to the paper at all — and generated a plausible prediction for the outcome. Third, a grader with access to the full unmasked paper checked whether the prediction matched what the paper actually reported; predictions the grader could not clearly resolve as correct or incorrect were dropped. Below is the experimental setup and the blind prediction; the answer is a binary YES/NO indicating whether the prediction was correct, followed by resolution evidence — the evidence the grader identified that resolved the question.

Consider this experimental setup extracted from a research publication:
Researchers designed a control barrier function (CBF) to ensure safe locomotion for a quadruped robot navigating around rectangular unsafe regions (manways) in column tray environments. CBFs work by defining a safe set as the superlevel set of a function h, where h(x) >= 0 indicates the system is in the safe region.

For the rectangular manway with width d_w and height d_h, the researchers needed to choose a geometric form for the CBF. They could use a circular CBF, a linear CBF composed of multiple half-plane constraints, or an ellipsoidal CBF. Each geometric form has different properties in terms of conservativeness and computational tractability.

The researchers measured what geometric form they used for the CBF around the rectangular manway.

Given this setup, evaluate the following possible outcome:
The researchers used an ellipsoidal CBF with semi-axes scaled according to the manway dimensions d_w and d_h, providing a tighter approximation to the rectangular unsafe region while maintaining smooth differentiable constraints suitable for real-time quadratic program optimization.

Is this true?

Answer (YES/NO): YES